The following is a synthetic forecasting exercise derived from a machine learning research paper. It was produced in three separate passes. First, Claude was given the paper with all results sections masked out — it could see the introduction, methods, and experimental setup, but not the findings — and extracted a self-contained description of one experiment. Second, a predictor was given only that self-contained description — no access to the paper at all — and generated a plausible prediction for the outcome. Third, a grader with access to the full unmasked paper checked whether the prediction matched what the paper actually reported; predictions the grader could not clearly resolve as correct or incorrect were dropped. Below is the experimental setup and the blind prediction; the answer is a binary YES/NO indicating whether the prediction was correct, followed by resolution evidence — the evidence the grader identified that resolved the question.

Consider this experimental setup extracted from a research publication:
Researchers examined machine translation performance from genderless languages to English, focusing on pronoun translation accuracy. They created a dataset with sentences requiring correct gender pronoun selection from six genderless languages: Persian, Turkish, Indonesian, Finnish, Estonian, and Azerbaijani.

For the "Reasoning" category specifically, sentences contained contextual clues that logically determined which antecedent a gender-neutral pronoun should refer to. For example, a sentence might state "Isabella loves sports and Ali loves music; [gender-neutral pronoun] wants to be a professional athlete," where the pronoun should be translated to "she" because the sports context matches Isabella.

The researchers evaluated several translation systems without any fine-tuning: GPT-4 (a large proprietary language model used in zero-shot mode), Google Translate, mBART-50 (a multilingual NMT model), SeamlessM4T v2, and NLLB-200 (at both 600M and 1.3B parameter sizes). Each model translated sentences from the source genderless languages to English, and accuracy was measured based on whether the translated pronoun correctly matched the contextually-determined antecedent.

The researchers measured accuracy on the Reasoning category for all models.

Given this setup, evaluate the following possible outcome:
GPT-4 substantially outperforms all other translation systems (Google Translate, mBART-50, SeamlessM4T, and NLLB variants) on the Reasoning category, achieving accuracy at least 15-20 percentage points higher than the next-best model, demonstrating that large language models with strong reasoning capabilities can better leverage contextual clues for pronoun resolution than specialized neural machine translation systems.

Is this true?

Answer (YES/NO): YES